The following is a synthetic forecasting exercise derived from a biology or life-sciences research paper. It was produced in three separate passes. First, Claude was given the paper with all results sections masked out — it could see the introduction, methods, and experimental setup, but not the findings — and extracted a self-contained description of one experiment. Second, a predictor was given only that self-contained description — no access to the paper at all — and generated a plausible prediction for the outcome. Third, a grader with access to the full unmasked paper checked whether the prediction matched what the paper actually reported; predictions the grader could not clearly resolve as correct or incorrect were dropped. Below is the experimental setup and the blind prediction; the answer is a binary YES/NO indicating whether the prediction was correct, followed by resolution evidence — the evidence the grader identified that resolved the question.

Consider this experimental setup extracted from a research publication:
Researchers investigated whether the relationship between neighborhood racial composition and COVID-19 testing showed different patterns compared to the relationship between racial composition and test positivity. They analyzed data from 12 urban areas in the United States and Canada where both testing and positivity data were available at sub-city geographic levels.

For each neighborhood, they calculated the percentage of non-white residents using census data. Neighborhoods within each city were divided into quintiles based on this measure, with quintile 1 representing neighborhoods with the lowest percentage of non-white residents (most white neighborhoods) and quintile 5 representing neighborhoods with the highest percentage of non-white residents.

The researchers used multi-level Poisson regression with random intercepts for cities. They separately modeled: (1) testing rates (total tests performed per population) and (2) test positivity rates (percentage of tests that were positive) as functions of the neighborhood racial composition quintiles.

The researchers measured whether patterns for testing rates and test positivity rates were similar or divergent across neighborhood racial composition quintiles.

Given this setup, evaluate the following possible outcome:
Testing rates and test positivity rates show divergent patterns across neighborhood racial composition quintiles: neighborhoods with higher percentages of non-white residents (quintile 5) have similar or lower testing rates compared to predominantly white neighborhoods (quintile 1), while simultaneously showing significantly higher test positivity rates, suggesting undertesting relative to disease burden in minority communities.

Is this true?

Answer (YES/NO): YES